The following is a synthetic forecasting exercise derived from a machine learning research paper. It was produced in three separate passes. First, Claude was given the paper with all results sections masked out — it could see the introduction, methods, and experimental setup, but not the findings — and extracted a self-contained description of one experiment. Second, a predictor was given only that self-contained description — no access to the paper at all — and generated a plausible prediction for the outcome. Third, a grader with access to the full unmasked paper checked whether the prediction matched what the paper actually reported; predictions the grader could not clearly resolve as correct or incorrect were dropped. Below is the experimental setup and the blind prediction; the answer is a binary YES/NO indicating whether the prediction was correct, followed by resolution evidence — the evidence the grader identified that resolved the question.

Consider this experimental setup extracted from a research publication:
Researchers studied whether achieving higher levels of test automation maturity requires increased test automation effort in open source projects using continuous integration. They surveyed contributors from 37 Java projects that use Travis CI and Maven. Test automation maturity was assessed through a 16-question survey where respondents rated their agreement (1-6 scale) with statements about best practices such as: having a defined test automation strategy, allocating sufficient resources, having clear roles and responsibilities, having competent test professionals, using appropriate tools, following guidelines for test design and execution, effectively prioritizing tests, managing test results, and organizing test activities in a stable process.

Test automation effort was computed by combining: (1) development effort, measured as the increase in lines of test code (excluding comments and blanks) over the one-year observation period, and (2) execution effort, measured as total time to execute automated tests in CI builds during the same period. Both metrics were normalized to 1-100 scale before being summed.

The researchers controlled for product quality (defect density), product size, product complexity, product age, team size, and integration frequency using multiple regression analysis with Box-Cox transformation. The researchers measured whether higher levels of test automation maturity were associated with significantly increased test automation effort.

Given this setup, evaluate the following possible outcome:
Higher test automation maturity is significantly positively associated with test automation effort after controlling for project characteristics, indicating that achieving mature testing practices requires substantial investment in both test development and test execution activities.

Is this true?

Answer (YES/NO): NO